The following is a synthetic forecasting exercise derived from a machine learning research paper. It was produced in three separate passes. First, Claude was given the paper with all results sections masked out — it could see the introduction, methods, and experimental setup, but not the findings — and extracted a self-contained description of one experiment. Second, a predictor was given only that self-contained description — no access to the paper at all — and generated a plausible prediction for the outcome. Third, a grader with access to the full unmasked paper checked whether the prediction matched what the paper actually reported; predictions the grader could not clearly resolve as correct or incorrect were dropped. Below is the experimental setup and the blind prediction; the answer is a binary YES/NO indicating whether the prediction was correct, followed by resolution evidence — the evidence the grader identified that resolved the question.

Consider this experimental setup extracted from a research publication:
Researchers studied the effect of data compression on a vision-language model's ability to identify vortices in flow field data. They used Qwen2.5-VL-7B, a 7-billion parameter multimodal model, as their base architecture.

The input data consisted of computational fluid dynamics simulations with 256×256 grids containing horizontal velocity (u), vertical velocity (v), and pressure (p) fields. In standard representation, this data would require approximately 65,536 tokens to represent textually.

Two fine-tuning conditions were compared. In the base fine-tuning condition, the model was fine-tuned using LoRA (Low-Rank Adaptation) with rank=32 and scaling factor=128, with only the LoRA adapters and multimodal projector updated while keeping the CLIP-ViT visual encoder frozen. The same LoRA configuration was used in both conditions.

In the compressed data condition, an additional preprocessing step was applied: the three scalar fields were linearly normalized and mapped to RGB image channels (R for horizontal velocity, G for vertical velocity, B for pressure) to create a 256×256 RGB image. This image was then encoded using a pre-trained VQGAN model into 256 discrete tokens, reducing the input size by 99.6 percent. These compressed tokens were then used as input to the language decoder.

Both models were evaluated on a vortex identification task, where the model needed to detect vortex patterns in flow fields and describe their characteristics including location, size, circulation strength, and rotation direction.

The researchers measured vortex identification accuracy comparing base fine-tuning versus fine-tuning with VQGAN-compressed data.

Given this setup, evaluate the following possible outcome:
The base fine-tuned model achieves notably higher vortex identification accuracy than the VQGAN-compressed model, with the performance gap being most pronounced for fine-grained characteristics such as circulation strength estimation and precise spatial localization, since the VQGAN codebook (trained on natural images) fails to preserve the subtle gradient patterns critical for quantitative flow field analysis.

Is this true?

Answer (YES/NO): NO